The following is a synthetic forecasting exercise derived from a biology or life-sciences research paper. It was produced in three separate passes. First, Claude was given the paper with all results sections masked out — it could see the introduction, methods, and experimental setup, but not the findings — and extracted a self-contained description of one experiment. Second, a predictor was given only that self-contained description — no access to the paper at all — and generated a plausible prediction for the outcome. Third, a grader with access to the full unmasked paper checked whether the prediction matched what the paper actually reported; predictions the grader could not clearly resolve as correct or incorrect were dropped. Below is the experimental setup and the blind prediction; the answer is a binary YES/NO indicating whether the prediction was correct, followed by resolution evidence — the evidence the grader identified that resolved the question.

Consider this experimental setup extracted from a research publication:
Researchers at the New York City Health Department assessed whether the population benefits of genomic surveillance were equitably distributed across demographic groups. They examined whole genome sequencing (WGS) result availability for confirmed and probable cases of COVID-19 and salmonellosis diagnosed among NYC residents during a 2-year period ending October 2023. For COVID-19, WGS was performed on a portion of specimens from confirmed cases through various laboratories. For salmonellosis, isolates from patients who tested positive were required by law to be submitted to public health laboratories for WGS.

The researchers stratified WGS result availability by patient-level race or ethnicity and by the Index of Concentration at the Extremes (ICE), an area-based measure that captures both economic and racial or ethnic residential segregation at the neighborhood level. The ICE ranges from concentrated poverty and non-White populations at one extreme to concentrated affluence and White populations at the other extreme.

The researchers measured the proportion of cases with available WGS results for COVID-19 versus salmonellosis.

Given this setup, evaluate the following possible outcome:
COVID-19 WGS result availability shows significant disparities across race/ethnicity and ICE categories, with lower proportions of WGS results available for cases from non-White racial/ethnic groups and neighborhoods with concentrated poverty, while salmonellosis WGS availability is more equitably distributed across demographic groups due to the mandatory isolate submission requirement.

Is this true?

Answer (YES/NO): NO